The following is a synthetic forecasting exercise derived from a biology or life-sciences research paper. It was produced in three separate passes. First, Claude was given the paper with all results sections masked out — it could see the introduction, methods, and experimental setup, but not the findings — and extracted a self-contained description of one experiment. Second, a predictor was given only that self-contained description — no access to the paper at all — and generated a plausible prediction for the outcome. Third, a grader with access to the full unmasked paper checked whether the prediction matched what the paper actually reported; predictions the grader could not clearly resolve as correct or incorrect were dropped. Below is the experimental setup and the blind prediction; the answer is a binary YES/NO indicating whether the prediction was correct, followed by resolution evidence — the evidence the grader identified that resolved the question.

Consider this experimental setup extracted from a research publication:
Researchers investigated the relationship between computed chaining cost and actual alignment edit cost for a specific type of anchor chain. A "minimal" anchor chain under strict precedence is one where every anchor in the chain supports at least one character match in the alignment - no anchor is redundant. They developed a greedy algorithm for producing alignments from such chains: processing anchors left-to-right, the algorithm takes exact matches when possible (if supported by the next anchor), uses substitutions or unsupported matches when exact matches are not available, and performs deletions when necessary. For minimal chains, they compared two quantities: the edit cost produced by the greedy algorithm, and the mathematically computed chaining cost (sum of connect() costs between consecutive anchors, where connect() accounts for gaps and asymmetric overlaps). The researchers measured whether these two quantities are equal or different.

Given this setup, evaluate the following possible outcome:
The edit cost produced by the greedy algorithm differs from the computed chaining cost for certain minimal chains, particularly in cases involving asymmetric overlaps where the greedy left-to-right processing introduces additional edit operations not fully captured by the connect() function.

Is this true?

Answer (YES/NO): NO